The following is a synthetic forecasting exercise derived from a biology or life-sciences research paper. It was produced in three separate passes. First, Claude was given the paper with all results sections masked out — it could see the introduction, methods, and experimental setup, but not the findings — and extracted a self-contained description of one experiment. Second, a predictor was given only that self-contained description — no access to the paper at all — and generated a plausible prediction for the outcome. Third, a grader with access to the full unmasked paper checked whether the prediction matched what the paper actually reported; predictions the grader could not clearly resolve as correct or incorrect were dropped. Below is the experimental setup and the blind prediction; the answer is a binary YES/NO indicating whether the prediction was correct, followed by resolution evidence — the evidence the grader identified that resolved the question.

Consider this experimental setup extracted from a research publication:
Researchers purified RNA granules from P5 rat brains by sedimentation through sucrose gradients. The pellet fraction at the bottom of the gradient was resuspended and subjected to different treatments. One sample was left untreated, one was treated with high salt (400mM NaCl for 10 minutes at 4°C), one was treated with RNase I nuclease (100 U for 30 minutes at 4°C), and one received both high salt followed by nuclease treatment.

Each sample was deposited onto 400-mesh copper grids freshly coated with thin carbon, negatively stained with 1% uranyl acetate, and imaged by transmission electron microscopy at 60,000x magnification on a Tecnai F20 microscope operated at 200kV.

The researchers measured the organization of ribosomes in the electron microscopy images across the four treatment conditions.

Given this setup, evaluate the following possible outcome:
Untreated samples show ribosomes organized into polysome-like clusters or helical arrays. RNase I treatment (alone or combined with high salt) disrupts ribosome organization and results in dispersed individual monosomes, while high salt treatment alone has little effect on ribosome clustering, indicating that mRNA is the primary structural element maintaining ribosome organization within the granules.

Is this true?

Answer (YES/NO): NO